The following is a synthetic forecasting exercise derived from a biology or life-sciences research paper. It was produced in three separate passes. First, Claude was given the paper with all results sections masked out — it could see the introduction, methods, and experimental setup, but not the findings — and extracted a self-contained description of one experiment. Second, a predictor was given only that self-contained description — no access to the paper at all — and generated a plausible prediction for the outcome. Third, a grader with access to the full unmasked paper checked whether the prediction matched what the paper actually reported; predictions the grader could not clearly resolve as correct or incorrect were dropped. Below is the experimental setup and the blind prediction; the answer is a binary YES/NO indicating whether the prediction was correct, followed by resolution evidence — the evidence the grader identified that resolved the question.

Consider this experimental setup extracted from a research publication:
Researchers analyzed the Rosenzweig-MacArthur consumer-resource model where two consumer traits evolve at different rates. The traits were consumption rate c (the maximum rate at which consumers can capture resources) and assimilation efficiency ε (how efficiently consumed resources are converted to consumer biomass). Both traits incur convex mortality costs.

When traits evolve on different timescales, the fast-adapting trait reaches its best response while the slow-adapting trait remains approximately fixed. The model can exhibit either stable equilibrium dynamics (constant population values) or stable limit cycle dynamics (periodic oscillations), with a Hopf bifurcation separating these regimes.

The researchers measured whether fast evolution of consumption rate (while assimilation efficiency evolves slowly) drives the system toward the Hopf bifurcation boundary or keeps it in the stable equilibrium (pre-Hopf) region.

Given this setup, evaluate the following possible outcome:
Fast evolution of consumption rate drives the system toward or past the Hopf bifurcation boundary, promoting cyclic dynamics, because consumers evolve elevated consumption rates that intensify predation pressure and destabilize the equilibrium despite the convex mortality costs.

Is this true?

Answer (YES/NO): NO